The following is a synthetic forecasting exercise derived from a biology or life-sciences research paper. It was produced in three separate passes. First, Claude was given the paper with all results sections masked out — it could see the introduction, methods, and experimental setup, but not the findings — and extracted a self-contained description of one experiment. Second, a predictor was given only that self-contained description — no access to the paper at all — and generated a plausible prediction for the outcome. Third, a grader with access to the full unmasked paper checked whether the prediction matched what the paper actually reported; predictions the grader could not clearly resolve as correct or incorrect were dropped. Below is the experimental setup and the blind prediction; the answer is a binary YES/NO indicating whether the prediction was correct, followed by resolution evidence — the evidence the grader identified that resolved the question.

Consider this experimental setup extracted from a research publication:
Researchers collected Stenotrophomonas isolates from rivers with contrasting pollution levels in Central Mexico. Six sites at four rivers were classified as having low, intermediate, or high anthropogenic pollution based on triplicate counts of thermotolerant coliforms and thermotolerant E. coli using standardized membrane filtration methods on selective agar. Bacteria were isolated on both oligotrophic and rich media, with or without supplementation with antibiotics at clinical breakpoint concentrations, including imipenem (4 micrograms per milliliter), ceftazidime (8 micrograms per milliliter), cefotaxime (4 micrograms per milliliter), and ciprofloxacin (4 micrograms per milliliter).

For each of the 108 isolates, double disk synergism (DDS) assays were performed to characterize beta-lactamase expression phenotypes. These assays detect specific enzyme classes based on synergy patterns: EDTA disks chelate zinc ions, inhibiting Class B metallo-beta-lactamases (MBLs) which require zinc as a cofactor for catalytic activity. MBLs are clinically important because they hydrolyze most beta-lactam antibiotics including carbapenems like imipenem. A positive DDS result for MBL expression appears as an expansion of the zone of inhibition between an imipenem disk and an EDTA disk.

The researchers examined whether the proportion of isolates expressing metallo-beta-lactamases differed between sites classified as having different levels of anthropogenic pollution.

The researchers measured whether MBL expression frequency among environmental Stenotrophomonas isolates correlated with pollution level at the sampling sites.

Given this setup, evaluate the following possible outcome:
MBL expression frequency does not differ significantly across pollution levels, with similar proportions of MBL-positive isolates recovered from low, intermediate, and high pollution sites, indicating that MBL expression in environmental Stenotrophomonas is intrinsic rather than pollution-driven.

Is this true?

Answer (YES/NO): NO